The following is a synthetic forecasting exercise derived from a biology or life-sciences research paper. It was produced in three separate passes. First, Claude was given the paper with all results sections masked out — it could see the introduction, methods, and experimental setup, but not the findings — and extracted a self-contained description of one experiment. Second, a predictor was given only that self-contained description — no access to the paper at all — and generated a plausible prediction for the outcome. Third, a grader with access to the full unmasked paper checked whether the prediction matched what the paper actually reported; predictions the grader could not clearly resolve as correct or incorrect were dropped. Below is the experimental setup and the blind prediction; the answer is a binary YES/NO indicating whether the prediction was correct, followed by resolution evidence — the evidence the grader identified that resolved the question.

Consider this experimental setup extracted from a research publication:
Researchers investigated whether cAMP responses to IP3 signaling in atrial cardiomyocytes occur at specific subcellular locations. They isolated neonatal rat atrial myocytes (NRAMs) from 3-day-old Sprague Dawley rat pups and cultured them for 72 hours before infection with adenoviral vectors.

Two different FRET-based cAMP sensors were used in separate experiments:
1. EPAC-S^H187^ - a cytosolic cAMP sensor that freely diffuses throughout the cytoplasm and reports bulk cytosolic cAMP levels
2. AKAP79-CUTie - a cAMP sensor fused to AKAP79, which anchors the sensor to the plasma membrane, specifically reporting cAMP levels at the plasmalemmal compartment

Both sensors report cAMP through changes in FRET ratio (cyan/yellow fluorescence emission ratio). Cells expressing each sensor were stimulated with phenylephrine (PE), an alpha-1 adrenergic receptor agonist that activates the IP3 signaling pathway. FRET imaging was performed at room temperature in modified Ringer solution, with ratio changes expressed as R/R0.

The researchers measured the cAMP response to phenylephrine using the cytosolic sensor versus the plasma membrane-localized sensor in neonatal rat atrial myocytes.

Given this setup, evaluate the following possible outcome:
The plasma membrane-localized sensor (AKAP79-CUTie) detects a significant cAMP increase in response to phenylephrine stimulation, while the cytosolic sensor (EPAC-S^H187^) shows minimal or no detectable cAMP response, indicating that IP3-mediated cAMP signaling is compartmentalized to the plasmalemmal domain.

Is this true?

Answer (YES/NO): NO